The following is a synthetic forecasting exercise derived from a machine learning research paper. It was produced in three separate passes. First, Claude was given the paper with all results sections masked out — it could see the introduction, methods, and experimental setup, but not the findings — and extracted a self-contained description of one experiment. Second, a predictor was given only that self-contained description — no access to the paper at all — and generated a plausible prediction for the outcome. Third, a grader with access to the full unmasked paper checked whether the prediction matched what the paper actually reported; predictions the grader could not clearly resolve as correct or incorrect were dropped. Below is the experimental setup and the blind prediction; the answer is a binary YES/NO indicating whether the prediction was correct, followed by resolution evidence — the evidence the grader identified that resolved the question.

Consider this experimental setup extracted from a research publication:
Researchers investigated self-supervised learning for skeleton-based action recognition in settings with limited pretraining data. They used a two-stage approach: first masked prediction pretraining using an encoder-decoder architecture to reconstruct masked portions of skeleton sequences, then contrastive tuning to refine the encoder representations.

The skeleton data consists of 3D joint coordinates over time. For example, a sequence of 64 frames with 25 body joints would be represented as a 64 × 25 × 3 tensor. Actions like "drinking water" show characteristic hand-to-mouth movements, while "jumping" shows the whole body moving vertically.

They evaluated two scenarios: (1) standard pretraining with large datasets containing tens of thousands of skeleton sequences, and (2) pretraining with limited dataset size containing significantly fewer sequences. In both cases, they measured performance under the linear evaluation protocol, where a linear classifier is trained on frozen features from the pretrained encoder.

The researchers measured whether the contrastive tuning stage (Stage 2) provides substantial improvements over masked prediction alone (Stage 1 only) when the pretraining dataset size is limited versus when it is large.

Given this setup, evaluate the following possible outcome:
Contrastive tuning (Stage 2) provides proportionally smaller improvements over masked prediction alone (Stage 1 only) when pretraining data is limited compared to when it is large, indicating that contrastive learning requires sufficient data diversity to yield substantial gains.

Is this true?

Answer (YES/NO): YES